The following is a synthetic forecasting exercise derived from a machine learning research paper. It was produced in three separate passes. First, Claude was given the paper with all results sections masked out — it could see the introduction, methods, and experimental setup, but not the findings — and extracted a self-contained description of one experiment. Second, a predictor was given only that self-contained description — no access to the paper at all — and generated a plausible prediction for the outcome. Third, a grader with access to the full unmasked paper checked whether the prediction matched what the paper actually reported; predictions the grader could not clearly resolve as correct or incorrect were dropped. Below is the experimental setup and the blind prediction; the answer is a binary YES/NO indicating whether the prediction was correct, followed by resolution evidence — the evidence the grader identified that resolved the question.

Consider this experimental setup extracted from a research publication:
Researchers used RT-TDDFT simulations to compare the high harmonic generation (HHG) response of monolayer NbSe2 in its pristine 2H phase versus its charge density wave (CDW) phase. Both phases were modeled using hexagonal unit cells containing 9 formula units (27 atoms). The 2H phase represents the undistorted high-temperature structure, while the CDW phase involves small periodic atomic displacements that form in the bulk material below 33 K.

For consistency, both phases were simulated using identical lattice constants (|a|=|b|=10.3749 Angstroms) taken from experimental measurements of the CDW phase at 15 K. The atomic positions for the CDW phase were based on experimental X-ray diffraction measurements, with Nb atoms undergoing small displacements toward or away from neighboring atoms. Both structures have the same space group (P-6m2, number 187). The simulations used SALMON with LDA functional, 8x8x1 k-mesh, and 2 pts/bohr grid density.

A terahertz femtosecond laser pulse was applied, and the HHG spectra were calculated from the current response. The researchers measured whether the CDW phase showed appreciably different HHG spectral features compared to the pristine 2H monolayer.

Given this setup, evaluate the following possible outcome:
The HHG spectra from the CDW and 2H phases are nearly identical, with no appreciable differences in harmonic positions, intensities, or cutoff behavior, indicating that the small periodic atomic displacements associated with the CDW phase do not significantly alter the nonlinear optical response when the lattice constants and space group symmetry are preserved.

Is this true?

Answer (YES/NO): YES